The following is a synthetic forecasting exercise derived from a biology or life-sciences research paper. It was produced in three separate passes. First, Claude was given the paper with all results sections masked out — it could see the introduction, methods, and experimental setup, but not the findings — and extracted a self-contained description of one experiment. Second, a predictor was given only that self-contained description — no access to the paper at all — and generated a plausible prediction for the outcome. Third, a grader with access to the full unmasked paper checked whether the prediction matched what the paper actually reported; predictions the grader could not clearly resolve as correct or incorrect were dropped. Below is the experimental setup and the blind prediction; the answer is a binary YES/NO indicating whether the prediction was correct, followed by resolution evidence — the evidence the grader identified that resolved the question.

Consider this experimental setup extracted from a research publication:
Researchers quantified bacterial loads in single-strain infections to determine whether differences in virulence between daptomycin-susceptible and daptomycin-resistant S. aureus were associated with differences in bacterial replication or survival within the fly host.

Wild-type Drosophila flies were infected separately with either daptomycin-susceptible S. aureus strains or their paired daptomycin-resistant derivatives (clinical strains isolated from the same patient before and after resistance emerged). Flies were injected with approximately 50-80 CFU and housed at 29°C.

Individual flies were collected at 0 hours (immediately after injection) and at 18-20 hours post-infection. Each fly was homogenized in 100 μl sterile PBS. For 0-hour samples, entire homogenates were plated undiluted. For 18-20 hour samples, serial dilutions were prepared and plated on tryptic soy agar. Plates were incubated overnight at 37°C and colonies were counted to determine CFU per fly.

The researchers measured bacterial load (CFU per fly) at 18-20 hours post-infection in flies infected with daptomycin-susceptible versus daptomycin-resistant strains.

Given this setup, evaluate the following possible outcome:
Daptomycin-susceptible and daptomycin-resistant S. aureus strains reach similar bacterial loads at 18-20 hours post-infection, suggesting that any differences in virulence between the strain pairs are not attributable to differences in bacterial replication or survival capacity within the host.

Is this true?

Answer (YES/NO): NO